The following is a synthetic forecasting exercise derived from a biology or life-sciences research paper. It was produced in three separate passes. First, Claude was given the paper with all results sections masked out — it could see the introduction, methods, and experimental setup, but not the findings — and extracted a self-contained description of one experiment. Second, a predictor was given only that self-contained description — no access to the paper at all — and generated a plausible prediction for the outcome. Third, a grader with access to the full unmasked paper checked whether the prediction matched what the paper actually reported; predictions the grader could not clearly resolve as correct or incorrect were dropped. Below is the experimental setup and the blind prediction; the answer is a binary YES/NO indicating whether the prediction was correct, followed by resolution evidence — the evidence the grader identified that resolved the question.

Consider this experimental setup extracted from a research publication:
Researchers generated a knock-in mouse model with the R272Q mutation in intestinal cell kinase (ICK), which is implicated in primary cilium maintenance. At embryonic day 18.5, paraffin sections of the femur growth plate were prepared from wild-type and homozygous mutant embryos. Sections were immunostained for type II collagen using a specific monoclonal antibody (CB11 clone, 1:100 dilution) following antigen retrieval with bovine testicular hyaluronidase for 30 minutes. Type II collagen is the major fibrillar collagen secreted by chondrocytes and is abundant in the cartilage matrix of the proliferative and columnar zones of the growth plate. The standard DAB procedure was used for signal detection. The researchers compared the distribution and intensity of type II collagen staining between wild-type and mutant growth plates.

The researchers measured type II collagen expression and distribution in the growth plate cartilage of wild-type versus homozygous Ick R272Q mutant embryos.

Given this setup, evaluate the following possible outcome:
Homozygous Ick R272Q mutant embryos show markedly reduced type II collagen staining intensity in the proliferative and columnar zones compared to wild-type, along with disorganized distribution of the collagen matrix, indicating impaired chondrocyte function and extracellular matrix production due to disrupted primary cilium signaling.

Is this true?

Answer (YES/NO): NO